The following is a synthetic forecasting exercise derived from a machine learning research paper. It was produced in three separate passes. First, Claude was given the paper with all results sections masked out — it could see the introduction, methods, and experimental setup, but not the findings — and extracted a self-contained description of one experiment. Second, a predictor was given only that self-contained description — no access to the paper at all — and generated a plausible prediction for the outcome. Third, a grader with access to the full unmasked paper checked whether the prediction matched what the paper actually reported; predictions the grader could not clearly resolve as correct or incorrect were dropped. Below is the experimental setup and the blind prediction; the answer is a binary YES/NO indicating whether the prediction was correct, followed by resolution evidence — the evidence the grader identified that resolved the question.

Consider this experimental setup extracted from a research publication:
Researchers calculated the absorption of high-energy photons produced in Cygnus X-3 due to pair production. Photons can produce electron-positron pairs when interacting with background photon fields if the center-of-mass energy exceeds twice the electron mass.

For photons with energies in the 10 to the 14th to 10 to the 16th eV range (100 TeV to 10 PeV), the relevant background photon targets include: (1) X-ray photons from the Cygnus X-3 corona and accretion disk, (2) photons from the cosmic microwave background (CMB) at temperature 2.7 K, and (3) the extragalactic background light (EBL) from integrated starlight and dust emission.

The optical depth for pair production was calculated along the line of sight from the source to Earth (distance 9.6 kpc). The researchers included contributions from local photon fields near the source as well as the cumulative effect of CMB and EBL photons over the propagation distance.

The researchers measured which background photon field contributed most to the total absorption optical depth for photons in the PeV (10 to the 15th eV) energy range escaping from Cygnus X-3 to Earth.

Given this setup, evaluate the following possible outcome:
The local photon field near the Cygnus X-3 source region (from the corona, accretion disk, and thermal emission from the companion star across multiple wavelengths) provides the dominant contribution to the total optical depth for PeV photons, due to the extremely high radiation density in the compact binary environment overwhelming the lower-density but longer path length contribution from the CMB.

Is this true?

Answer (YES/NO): NO